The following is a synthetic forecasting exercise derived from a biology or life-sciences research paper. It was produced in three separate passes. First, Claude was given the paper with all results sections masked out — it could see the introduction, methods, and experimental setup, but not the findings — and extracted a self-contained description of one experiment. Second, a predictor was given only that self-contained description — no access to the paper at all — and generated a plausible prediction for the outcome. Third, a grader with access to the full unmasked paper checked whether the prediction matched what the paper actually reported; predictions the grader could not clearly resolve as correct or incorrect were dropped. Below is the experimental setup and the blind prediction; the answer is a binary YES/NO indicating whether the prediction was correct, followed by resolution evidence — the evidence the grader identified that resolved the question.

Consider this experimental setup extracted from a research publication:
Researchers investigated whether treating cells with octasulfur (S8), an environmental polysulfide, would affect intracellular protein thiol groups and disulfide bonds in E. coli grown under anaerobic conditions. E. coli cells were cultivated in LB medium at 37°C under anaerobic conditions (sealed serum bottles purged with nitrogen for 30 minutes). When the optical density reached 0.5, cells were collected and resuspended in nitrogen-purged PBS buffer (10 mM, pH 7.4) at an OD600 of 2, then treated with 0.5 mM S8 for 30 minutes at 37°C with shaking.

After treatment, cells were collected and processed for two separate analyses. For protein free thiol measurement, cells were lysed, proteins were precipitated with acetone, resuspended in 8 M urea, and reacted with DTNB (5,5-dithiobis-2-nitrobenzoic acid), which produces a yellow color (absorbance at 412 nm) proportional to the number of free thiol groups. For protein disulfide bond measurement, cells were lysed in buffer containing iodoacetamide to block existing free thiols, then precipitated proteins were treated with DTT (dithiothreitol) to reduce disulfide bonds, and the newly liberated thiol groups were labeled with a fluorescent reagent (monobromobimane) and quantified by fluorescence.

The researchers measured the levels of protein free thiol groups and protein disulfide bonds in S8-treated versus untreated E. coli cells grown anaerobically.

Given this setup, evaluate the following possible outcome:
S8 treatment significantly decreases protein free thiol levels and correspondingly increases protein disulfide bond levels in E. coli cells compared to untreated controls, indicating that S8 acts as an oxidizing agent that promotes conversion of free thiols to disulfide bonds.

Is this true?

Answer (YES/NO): YES